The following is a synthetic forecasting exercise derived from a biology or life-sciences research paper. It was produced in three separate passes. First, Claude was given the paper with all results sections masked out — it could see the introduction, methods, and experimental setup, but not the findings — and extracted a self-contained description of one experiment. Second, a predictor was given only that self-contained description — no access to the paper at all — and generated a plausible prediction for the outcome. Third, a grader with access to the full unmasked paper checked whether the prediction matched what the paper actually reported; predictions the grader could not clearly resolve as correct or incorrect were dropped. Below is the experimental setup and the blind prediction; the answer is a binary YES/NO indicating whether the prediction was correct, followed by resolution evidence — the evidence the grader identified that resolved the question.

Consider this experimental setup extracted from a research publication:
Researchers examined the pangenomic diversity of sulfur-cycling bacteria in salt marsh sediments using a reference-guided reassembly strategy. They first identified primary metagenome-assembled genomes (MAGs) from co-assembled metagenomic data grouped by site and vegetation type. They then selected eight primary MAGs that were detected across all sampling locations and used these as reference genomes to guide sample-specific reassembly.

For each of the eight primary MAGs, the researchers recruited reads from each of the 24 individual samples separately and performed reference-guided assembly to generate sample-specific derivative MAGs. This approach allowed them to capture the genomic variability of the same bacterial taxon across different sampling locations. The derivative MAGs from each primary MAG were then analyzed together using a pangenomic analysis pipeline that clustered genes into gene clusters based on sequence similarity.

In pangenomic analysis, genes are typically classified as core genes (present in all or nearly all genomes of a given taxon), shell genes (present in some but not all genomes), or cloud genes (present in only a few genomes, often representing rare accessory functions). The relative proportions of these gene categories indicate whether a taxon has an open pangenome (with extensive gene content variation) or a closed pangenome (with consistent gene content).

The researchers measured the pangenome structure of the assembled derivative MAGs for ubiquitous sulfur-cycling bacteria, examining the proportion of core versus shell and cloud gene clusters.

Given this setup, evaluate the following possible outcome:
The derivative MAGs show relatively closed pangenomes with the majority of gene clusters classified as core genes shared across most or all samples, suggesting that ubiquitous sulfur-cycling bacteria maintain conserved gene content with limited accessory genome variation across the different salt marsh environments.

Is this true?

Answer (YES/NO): NO